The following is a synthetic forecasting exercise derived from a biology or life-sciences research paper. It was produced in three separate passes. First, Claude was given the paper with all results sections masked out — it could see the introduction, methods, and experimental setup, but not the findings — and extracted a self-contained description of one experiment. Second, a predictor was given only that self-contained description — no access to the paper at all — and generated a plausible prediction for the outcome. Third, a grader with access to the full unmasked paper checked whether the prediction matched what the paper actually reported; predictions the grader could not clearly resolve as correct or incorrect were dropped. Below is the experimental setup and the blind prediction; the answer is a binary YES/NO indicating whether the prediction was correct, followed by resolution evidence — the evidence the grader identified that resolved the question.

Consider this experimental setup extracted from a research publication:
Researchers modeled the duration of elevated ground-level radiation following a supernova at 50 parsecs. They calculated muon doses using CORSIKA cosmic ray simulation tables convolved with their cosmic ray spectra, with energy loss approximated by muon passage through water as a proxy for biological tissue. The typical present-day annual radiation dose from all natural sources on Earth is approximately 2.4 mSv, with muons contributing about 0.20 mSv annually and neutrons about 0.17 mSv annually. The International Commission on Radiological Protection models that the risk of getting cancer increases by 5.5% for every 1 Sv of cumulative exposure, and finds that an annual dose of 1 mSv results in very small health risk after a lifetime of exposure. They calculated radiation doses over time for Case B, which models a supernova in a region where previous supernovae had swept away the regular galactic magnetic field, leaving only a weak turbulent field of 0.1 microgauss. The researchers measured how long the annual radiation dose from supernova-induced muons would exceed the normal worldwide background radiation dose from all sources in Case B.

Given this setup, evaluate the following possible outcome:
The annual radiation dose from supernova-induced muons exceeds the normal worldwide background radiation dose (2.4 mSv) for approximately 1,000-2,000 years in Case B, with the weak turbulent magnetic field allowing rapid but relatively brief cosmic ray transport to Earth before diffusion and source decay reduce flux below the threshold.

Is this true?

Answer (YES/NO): YES